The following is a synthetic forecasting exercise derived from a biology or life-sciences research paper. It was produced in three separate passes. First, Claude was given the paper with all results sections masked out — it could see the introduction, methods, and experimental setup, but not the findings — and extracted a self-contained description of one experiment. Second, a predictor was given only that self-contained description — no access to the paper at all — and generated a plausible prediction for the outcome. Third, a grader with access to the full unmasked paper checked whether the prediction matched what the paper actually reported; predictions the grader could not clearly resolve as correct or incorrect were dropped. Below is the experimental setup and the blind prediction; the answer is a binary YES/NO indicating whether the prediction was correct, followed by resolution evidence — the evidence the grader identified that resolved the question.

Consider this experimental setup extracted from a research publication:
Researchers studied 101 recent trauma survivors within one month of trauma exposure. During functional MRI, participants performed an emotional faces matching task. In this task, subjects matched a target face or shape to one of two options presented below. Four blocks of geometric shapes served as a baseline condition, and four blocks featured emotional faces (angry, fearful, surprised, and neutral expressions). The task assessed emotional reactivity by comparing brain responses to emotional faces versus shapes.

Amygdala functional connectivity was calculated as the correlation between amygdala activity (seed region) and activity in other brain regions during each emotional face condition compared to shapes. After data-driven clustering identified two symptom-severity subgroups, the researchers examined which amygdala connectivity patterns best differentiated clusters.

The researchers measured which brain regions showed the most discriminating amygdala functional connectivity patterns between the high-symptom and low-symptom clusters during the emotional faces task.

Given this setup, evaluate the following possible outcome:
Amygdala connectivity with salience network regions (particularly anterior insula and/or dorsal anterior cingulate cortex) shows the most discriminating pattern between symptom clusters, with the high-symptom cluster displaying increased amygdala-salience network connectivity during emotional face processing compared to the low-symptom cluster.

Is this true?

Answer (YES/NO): NO